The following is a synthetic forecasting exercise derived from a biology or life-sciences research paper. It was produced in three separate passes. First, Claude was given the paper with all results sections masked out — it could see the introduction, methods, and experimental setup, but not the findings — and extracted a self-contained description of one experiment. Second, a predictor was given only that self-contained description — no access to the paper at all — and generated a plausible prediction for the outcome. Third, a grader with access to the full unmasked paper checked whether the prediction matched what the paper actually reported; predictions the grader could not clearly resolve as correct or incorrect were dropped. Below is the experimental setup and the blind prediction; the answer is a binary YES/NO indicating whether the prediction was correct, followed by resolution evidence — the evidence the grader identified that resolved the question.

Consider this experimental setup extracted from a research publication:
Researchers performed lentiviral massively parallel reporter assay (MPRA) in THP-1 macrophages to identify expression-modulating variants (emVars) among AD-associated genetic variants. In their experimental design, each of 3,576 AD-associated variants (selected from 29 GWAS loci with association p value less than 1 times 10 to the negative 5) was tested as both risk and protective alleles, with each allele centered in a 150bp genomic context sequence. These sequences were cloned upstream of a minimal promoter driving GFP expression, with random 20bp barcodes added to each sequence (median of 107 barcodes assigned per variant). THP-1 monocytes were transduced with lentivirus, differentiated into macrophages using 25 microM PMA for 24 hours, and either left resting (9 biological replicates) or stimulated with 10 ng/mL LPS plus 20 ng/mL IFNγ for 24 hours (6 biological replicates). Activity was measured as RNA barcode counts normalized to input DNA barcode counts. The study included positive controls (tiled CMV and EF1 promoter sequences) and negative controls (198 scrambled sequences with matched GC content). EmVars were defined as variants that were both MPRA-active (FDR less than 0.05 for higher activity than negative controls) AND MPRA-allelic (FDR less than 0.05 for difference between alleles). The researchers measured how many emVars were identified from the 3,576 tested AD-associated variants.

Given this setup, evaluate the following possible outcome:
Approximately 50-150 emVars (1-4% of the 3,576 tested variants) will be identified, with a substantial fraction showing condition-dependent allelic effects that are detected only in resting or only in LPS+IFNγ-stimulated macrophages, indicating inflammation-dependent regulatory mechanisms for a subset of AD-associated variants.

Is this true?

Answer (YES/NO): NO